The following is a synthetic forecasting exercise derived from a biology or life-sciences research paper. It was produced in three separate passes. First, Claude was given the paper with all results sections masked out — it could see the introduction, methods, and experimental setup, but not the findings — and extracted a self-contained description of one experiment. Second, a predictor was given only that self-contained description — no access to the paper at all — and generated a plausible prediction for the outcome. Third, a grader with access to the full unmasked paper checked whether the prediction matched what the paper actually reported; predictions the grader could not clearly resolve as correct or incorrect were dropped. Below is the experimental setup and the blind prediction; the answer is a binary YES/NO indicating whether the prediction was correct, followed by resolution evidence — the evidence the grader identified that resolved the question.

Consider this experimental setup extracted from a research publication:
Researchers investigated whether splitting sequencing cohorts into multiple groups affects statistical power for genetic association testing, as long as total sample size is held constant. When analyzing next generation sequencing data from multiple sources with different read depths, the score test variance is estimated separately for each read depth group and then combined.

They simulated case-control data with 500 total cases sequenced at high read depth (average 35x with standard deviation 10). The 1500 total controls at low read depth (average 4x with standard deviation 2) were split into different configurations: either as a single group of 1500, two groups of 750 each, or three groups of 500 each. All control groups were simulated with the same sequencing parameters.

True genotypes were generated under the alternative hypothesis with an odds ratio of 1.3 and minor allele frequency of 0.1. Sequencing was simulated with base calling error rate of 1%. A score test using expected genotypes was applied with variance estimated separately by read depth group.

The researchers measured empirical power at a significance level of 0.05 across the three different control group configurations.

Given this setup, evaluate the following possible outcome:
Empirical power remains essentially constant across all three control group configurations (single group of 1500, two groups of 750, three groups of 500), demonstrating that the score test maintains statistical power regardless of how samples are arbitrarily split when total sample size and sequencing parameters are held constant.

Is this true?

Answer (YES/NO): YES